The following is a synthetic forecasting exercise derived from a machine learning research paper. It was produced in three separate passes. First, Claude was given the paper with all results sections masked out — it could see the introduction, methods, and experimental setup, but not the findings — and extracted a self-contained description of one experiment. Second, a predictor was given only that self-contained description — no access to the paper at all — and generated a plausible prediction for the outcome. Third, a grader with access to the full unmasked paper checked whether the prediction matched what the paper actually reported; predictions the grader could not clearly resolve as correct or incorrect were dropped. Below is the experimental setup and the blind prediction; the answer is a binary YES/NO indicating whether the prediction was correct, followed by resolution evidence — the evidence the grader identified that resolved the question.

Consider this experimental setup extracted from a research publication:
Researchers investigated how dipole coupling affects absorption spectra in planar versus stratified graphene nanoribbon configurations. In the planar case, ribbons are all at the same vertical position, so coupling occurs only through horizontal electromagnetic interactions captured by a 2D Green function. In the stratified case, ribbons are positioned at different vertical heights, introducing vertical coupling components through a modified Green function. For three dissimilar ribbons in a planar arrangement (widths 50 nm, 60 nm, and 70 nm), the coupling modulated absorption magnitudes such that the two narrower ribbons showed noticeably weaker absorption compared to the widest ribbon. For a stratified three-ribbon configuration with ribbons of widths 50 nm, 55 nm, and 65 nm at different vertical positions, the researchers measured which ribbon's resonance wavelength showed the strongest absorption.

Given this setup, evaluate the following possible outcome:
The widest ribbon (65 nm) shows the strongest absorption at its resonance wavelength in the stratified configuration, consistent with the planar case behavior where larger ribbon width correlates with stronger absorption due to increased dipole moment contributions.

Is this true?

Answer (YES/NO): NO